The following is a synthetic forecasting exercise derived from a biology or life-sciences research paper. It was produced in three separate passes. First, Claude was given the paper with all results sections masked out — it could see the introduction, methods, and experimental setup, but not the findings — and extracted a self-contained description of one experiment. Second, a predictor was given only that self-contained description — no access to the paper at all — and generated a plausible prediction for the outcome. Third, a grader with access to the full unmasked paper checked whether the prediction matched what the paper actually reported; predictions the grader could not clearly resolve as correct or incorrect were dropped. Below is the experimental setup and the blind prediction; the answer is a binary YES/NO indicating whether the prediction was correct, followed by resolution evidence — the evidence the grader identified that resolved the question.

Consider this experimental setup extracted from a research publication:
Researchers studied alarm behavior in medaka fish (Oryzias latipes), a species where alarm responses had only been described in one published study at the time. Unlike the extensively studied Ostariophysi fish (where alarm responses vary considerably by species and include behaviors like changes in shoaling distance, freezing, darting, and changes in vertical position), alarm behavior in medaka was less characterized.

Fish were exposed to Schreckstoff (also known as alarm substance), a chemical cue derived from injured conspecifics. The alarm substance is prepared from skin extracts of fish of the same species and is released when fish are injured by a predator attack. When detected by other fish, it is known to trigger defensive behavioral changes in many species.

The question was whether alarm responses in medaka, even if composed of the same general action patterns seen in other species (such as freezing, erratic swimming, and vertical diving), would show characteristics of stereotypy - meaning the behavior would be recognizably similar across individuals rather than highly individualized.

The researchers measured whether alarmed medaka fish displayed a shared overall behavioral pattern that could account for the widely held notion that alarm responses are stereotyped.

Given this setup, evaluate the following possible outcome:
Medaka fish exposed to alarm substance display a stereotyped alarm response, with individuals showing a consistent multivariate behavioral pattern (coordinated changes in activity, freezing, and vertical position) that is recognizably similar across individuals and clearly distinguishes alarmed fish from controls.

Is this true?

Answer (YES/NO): NO